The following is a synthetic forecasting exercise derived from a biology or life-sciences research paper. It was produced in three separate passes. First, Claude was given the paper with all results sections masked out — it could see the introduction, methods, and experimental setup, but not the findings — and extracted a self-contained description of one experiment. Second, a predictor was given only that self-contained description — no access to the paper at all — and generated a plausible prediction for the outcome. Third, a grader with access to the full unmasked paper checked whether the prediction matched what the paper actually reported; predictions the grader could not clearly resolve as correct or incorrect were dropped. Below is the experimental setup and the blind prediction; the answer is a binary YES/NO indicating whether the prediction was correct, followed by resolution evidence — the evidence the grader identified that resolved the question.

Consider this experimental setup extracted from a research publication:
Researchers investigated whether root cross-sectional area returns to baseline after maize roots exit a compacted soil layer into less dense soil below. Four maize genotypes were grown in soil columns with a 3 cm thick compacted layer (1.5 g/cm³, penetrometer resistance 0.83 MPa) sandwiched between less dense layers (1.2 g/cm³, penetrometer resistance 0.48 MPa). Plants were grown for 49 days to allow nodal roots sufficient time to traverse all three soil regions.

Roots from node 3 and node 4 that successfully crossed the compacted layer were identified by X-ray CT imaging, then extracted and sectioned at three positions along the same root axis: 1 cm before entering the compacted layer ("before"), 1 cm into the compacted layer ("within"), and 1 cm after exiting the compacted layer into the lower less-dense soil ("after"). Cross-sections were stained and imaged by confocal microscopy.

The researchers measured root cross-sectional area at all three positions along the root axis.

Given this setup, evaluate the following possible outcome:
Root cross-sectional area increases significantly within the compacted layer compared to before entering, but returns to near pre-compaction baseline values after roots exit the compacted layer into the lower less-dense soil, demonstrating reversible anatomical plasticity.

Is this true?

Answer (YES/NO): YES